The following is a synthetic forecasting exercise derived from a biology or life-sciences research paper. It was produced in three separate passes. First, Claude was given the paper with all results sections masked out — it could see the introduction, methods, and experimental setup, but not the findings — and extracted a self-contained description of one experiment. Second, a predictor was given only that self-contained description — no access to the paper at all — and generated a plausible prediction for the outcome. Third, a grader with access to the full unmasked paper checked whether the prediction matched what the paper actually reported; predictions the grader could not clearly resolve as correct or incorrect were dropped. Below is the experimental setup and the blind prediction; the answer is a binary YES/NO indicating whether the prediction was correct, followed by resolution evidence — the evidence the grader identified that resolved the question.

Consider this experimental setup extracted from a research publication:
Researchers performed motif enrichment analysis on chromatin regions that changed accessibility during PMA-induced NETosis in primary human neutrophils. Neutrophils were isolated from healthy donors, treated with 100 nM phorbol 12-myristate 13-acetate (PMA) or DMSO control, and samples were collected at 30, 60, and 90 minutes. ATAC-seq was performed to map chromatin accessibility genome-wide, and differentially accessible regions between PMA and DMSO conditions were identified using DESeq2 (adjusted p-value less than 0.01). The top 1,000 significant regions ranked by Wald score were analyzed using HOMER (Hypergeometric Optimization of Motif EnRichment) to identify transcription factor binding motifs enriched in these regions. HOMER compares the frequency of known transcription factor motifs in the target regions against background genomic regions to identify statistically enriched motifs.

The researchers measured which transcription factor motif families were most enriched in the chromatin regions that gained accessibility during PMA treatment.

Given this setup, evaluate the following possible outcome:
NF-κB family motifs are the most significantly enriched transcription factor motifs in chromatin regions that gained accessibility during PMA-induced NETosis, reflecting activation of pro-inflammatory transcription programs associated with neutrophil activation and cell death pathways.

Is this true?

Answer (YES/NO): NO